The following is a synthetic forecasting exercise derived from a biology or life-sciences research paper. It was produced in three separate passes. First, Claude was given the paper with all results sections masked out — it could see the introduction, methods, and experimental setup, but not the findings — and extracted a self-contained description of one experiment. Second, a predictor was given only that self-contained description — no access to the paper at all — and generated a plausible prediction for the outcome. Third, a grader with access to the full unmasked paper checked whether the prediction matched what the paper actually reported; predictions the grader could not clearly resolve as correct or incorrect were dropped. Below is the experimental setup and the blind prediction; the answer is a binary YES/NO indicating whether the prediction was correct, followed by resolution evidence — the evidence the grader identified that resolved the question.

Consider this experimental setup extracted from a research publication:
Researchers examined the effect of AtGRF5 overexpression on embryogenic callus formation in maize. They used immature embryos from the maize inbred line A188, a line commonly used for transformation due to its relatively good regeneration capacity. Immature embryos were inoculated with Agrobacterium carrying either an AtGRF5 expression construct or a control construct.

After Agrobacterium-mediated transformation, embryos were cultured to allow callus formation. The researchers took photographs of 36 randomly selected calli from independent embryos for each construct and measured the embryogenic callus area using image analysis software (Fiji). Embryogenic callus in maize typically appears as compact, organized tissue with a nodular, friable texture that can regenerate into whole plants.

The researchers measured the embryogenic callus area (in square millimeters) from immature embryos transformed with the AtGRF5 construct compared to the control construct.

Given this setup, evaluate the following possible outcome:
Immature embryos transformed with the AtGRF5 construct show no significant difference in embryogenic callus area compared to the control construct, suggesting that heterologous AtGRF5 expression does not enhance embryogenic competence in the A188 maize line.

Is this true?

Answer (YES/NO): YES